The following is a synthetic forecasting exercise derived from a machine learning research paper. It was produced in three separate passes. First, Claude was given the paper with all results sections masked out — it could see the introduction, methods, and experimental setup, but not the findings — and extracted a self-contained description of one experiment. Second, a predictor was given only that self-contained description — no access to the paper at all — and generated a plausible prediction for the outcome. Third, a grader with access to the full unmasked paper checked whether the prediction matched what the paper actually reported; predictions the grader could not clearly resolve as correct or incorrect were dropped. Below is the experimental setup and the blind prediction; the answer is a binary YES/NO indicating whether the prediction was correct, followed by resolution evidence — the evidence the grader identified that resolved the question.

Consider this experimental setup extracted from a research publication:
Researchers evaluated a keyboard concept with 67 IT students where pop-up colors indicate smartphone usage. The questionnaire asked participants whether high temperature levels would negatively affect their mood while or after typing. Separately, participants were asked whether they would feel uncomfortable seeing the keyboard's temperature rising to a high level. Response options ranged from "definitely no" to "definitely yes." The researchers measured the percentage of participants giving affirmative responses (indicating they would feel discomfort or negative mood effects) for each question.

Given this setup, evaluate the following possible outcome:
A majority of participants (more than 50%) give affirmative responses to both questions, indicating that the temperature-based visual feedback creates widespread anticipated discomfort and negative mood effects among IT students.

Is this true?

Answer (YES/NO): NO